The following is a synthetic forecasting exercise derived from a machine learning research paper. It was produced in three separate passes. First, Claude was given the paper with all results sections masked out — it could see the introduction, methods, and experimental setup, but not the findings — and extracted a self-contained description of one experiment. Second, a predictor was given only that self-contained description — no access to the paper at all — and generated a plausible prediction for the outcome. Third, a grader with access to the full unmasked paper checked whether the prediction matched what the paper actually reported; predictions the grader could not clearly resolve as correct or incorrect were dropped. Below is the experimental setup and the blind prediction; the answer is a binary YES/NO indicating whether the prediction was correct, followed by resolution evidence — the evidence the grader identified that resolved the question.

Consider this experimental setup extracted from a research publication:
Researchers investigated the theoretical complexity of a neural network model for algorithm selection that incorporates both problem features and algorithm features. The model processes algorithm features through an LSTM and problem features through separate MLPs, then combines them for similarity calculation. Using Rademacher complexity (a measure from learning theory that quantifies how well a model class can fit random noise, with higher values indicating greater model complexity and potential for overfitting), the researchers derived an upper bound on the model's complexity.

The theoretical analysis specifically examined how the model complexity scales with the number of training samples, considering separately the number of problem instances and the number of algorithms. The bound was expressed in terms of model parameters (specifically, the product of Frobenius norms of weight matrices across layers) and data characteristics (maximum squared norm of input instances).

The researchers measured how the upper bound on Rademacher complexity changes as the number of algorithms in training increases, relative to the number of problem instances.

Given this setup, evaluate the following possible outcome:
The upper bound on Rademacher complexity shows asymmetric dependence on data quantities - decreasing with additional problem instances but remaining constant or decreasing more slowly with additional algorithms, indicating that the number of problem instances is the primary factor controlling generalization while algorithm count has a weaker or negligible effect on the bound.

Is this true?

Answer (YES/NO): NO